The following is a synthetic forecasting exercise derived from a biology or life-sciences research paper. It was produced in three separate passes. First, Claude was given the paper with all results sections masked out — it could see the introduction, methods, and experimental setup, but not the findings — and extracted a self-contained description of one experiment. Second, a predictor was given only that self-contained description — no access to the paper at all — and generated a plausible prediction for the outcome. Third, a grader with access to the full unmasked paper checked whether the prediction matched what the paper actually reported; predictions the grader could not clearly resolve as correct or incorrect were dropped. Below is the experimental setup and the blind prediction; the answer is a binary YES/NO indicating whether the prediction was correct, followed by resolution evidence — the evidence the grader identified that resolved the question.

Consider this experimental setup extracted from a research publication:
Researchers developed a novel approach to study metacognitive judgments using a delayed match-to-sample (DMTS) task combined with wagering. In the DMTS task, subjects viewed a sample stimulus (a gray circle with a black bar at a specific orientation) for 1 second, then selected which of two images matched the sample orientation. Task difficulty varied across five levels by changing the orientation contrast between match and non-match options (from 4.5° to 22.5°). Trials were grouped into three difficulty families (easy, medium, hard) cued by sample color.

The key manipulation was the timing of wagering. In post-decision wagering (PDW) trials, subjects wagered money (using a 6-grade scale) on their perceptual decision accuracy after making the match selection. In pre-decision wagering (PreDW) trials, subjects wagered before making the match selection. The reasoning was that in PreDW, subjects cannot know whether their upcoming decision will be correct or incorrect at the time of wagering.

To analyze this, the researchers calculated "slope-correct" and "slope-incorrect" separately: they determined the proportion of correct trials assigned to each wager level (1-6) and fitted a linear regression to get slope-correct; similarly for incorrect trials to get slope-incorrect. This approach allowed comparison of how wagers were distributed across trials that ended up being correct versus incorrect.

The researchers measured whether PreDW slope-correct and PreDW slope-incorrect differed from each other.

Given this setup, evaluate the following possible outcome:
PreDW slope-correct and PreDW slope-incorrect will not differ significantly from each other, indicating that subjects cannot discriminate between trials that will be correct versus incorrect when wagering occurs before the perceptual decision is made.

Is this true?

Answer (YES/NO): YES